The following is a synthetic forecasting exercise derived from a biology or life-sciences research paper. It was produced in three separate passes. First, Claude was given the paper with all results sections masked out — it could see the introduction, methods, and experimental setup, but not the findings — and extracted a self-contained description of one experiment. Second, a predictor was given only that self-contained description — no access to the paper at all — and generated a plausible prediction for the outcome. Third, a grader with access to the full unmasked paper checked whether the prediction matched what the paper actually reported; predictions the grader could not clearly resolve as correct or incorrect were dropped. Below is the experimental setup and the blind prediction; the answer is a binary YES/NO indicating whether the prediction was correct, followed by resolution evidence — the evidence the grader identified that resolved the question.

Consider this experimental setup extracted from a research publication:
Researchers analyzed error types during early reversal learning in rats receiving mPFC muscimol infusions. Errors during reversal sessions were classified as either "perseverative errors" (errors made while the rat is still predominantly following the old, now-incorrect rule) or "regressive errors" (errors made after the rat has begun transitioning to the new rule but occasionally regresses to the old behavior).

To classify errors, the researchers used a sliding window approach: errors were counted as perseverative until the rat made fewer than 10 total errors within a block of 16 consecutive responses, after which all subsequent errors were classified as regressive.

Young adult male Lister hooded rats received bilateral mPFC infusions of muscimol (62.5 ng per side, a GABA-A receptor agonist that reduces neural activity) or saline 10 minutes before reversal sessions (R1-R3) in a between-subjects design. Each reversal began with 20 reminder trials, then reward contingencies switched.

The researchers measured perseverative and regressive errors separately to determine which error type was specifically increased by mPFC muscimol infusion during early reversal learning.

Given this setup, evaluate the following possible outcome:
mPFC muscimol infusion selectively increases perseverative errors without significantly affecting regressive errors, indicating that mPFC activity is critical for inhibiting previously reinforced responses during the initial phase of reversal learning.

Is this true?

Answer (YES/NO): YES